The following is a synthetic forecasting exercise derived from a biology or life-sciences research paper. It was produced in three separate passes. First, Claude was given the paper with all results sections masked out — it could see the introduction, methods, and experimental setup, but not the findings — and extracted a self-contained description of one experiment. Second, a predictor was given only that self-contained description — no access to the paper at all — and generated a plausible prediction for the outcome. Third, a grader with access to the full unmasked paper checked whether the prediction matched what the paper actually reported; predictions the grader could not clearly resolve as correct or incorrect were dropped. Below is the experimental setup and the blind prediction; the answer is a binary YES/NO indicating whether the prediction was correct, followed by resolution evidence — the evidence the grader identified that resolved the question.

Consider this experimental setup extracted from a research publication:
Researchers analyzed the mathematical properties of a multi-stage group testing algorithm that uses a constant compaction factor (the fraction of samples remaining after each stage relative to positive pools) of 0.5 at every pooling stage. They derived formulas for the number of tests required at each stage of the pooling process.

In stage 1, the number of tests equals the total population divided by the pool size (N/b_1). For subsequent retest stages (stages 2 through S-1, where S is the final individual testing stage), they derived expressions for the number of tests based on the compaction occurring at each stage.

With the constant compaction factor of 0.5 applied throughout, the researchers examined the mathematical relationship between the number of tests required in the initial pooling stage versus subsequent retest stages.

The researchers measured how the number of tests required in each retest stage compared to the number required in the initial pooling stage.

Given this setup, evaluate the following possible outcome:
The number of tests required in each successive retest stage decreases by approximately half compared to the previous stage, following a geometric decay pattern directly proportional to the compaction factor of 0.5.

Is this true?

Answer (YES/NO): NO